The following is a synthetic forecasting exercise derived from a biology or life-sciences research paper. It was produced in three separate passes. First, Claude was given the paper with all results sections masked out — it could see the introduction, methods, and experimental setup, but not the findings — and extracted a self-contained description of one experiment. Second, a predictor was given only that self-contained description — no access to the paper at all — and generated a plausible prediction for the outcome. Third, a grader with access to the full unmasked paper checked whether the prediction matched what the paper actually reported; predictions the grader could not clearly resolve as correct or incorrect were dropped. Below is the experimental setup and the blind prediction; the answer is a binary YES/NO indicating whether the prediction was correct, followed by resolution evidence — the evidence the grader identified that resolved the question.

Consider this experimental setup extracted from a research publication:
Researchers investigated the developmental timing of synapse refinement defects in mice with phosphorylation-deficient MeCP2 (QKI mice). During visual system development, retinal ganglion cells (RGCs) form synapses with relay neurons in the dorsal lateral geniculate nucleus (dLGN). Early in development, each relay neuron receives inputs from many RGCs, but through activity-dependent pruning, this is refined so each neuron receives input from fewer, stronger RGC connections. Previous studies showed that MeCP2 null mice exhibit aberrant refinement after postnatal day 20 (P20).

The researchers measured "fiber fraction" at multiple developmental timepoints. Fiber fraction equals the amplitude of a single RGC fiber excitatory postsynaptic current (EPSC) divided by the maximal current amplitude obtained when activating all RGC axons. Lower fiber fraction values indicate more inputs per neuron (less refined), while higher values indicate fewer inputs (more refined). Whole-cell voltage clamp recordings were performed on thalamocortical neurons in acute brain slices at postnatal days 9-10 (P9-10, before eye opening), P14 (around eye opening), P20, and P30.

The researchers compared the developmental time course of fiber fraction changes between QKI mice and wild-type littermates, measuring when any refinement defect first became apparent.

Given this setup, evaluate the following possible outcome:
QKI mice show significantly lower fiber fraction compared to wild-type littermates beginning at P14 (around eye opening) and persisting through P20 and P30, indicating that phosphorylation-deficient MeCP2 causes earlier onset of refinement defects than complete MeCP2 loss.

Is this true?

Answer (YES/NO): NO